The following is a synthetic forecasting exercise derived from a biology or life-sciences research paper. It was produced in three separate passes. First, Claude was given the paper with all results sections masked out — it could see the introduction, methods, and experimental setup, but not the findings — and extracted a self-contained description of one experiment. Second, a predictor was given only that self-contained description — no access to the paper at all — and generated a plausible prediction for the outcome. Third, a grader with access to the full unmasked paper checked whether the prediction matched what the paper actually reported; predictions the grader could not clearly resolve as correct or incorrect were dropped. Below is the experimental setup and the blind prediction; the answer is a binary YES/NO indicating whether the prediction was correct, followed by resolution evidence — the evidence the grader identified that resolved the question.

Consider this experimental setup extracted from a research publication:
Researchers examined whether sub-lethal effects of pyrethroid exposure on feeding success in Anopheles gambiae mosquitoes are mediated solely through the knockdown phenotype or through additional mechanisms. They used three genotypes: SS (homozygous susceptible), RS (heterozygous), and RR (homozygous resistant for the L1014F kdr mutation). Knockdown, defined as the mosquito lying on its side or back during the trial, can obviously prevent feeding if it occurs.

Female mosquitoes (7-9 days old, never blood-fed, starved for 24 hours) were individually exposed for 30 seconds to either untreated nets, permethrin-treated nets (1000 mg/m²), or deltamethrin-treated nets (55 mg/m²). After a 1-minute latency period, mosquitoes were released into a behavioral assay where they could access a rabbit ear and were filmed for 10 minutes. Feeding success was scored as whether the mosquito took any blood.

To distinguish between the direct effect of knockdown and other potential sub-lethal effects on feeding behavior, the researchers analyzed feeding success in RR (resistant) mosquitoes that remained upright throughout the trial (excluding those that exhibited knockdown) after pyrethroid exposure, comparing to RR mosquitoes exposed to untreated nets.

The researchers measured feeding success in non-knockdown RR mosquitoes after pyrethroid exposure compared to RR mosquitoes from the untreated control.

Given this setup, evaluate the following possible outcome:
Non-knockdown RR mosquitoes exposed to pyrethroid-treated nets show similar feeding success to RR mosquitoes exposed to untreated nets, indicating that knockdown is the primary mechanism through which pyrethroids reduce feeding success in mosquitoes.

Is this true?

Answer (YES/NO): NO